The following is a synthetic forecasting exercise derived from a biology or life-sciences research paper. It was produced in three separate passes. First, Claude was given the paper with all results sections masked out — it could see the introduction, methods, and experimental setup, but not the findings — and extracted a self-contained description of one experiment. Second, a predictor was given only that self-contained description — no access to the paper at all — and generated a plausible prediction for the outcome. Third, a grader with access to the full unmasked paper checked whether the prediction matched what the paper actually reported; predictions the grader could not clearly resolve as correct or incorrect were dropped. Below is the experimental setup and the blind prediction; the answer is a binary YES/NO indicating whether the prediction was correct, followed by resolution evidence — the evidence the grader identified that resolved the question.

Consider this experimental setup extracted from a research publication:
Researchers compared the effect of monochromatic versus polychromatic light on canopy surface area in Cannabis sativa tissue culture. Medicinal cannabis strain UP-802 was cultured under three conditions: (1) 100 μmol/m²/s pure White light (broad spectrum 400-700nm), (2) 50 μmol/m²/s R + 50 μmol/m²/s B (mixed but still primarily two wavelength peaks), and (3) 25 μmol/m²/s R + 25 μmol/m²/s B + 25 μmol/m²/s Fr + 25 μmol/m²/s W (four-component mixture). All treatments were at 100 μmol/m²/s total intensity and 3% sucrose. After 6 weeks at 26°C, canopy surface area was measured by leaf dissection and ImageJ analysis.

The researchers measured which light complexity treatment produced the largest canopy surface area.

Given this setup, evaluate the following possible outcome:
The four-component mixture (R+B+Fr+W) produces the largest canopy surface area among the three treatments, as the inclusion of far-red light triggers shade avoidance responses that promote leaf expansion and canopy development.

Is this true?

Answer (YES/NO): NO